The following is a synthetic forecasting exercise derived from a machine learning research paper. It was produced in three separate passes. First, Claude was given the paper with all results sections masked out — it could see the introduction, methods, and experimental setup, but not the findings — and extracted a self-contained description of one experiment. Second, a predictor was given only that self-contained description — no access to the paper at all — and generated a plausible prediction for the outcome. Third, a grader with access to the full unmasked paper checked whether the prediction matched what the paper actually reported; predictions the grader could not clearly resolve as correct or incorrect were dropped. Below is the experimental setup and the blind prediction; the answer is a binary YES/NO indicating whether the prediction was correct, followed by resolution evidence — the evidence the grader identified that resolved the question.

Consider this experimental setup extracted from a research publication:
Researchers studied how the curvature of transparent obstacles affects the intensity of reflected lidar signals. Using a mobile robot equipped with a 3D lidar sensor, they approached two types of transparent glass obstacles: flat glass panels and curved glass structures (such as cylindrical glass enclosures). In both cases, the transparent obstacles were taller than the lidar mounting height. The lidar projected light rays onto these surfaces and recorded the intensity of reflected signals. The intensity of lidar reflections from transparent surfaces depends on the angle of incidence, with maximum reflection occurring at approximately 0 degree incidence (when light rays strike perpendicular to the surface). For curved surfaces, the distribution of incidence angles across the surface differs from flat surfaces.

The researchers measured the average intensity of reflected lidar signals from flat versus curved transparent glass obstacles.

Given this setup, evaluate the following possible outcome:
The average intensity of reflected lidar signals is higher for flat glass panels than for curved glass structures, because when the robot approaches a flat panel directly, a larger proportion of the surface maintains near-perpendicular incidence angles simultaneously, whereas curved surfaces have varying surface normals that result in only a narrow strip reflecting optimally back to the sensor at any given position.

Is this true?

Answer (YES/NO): YES